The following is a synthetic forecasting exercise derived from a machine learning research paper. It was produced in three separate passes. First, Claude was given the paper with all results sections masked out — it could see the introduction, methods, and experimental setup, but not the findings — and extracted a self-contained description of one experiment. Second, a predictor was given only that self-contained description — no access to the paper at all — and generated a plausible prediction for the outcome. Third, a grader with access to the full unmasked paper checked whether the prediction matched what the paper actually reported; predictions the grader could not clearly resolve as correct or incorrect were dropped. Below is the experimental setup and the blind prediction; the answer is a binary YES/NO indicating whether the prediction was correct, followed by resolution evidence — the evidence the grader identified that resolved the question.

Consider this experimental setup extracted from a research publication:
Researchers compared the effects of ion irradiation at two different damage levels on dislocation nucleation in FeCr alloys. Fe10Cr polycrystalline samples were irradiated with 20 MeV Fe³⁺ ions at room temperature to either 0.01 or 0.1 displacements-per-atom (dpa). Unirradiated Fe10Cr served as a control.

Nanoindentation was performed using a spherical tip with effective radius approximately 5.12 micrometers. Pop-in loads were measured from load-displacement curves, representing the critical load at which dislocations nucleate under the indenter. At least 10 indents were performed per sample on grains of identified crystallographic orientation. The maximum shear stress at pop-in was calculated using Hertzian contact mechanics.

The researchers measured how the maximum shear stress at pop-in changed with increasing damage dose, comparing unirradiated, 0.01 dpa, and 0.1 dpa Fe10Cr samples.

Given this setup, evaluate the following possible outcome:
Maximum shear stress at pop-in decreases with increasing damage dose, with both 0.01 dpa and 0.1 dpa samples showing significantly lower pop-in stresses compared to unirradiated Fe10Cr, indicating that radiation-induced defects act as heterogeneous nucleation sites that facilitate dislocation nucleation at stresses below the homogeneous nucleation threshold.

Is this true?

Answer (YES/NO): NO